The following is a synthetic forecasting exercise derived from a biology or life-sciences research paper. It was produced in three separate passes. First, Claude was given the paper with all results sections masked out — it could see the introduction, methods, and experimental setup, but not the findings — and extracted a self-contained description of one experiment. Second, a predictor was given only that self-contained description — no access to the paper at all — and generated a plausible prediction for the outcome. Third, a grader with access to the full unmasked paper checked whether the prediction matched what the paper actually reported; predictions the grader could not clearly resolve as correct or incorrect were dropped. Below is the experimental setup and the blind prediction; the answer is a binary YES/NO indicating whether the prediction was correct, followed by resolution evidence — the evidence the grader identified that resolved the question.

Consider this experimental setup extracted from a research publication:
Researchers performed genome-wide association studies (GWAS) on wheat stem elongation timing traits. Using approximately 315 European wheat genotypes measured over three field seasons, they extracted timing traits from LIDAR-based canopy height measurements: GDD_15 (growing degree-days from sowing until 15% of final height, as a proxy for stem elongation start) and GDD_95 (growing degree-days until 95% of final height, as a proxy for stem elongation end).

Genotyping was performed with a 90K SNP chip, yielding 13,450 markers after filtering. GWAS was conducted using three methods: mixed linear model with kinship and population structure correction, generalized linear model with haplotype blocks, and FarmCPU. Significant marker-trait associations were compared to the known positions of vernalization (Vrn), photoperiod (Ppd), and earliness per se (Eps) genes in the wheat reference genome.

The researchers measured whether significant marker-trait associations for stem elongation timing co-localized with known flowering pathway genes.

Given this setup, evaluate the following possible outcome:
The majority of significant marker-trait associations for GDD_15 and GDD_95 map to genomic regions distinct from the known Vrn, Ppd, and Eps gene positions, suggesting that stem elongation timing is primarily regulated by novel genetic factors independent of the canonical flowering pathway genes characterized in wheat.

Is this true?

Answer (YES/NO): NO